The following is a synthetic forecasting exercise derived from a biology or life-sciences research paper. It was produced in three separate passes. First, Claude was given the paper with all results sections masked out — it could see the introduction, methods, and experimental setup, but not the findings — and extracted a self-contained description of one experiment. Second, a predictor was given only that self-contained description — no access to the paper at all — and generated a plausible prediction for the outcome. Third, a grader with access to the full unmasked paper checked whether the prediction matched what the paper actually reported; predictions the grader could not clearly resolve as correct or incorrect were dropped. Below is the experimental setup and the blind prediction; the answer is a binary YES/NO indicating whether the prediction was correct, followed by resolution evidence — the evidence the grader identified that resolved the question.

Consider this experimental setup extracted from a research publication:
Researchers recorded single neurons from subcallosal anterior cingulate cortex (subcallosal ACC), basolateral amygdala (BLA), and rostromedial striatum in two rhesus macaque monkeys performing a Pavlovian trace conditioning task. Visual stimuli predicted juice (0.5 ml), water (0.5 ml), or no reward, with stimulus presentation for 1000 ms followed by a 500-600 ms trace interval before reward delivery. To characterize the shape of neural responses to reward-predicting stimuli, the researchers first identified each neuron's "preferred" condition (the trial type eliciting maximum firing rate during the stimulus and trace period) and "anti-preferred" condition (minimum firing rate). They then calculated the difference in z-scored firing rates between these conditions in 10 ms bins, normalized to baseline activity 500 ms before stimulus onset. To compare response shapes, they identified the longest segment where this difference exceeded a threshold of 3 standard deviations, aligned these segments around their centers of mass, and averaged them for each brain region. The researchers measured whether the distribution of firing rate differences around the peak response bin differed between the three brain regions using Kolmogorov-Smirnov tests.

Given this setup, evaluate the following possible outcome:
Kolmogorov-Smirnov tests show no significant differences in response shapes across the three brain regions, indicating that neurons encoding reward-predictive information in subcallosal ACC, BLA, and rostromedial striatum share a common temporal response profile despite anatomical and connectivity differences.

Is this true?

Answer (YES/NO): NO